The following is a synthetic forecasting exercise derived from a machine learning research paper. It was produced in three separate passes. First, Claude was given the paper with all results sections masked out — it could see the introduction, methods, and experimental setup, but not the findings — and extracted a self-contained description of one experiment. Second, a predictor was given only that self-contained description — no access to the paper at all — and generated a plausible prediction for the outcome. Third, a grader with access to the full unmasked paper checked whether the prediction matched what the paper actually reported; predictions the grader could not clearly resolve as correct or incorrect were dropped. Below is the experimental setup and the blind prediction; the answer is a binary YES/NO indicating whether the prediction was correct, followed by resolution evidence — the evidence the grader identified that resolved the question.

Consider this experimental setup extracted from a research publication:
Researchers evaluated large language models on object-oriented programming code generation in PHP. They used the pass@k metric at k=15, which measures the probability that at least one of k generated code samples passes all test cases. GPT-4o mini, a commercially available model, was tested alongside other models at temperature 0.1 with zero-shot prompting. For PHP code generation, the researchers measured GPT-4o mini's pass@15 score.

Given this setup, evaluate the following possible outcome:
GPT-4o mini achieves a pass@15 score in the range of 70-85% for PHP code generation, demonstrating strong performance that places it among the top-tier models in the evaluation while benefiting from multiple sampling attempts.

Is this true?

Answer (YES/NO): YES